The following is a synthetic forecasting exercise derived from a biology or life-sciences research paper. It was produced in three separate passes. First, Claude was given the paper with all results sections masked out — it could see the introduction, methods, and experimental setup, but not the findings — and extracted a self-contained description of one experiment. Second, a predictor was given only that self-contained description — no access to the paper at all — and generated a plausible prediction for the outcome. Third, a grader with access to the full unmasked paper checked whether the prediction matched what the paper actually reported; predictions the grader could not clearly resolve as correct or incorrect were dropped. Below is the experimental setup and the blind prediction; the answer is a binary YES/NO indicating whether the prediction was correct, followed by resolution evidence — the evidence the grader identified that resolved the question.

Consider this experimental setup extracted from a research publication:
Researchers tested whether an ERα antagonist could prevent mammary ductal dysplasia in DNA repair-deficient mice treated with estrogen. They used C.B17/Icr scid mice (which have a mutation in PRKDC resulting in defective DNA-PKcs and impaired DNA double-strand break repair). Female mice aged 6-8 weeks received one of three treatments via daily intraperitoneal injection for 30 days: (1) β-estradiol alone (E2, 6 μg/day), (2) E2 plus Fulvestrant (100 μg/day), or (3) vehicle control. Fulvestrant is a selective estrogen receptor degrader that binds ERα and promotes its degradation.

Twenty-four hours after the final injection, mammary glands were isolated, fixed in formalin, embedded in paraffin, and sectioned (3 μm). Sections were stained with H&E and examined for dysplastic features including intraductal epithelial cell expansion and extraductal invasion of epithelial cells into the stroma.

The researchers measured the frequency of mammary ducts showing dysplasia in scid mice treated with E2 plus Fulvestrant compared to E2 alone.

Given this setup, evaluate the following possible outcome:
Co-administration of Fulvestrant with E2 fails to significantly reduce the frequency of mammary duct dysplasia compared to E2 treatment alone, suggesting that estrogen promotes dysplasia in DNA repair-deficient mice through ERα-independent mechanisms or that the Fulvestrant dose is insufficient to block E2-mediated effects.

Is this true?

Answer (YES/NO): NO